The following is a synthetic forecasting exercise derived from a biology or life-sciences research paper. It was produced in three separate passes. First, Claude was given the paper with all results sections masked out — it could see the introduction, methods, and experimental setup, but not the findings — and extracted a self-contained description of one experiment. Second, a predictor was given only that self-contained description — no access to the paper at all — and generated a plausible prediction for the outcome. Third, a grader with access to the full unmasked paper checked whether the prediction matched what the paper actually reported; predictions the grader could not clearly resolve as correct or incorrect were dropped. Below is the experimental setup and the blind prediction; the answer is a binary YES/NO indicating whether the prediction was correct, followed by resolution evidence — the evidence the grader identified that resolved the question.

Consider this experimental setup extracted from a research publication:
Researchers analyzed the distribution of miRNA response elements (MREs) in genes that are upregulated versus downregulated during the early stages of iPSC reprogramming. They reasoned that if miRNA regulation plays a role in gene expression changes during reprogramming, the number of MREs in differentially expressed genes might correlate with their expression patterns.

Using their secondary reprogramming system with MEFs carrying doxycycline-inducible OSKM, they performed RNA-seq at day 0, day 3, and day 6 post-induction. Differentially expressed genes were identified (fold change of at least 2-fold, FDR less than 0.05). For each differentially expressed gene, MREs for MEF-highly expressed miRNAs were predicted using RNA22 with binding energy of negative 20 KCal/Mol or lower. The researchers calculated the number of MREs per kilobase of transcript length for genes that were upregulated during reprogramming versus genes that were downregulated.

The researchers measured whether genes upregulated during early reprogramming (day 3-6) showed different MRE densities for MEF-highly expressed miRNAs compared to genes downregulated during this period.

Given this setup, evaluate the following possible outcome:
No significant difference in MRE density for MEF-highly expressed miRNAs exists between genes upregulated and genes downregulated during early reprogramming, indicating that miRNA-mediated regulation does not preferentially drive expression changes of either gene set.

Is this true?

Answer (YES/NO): YES